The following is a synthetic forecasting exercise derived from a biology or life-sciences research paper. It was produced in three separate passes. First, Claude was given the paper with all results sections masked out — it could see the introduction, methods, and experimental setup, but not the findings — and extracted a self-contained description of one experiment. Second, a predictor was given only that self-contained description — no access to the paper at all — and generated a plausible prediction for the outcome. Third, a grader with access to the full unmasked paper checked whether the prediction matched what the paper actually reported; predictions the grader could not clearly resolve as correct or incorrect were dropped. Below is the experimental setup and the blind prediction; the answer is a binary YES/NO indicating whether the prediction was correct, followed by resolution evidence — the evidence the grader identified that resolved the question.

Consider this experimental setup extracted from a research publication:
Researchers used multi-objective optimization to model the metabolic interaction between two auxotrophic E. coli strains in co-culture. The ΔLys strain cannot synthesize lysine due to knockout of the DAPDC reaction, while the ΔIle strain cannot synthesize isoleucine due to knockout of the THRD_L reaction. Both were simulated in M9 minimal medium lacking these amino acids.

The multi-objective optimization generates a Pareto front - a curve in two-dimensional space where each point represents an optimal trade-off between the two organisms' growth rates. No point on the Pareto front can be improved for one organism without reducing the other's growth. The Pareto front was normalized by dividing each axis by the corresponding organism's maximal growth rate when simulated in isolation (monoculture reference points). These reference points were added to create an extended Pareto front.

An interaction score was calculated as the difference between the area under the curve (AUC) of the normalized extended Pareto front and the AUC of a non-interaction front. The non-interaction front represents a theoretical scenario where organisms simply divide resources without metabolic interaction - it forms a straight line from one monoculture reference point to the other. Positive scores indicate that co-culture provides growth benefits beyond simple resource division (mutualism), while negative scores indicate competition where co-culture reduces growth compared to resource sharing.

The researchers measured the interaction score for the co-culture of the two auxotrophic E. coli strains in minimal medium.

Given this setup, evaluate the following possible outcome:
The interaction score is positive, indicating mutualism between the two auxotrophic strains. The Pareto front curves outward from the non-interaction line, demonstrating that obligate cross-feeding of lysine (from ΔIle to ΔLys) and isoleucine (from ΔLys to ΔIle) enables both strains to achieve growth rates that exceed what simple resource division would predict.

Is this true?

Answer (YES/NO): YES